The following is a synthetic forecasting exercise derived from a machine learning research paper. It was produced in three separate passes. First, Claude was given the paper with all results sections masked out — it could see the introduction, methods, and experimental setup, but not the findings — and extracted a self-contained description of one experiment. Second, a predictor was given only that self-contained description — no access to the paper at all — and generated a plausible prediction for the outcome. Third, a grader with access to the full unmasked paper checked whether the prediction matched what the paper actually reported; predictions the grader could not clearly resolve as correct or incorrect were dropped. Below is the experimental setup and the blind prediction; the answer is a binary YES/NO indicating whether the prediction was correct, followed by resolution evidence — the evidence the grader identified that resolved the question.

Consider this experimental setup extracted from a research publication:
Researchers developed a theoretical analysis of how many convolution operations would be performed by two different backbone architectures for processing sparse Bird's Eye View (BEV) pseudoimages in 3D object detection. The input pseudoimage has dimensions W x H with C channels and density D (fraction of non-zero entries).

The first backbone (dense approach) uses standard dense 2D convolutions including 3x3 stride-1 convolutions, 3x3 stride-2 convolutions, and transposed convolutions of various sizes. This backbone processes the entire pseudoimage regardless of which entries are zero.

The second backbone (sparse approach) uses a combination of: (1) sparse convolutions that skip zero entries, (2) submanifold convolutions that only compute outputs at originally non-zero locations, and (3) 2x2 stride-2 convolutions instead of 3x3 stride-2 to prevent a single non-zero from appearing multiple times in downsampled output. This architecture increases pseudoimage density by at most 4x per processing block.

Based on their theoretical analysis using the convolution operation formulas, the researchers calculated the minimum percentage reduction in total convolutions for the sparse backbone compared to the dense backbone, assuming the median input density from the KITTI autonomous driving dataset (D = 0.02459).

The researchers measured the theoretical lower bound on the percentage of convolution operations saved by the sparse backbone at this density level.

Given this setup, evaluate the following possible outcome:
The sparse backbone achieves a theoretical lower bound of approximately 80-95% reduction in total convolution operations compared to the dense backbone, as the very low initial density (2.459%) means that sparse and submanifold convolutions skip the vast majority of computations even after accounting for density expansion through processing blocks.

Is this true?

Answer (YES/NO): NO